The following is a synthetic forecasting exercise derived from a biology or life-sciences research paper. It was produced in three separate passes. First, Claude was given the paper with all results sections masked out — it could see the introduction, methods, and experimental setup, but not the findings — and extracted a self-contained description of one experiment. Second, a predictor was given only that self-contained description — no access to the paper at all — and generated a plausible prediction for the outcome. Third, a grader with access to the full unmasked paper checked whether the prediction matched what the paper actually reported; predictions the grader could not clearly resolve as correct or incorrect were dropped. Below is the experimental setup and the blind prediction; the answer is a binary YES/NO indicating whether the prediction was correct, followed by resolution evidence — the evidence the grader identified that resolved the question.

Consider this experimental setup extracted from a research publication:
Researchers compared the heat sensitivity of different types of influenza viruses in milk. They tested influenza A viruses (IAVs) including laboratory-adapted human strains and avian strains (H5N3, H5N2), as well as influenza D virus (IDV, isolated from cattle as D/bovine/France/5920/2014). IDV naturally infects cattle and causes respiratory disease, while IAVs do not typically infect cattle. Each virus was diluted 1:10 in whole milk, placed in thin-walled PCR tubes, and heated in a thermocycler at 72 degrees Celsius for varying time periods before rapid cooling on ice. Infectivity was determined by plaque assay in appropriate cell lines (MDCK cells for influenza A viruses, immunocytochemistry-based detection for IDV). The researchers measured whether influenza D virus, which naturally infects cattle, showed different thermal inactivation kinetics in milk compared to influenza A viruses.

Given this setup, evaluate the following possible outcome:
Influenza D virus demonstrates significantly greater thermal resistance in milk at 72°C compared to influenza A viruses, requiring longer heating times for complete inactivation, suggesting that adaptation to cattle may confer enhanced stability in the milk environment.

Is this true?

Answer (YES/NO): NO